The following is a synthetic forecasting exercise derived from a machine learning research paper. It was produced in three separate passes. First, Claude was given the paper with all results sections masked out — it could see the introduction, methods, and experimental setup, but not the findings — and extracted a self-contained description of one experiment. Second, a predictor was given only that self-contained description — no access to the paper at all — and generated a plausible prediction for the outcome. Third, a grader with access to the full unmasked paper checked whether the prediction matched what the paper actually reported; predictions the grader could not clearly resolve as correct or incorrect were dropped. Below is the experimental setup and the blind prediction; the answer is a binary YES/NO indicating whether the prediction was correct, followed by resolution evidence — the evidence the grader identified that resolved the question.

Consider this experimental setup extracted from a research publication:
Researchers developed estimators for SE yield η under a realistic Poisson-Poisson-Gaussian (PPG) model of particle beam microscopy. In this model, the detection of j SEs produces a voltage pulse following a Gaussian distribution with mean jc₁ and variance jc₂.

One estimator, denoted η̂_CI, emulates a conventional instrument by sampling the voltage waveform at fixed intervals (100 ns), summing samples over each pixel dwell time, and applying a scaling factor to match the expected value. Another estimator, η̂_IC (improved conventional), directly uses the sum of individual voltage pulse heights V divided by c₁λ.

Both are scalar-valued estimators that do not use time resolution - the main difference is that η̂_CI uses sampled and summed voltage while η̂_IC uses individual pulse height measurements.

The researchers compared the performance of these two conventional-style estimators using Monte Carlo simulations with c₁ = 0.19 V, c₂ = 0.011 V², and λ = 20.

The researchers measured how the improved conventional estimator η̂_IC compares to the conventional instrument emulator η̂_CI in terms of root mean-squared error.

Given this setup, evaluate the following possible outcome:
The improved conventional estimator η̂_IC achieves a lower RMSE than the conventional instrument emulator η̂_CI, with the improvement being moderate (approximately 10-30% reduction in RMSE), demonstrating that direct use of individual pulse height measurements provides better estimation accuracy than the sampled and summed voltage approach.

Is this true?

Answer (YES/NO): NO